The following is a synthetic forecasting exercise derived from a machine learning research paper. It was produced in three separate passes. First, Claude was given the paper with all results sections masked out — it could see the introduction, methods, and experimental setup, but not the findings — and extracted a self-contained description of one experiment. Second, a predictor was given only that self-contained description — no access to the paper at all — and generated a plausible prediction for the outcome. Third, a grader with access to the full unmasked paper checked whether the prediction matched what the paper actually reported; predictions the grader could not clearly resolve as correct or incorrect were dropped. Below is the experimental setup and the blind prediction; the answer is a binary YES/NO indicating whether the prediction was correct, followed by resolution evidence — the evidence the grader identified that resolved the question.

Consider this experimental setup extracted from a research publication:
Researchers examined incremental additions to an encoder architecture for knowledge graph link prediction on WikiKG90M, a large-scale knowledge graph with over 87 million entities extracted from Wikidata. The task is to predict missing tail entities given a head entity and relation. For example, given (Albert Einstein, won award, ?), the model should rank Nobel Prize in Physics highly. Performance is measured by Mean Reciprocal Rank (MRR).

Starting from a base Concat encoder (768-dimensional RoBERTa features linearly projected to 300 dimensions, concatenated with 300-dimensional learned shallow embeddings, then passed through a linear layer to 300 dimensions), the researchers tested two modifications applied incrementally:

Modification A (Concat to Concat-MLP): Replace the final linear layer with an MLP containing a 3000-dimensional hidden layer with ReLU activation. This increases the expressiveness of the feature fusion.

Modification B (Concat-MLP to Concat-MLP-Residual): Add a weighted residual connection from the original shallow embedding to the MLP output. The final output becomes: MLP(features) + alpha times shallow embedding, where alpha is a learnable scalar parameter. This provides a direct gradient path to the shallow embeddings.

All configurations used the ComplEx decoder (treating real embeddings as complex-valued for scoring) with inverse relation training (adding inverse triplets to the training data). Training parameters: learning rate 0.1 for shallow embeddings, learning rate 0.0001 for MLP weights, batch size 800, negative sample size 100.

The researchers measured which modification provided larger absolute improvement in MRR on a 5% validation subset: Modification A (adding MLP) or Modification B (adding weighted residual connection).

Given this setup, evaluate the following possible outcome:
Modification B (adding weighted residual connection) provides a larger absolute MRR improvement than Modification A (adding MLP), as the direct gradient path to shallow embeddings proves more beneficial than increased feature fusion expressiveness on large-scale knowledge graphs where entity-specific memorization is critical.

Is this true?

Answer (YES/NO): YES